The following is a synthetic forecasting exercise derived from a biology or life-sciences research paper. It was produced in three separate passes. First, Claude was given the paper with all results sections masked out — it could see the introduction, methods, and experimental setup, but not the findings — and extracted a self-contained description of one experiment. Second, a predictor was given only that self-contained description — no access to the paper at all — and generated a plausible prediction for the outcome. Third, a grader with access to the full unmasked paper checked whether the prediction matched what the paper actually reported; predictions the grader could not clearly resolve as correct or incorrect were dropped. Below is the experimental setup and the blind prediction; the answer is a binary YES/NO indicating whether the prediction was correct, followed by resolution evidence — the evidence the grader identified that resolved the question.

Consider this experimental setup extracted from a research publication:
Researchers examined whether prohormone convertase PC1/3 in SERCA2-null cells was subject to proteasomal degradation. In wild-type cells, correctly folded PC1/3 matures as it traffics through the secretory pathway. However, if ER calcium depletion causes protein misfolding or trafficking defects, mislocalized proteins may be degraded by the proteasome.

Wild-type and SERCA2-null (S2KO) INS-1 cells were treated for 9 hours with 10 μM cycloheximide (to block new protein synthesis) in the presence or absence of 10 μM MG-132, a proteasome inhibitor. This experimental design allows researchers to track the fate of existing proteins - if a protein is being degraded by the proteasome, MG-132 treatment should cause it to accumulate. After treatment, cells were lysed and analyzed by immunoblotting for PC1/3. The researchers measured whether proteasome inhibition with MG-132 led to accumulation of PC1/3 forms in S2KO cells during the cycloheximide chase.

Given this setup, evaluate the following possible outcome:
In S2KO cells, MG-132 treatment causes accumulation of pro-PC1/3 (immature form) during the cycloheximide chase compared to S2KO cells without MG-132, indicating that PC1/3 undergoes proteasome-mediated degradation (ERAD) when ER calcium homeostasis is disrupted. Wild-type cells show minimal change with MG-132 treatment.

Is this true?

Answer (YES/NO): NO